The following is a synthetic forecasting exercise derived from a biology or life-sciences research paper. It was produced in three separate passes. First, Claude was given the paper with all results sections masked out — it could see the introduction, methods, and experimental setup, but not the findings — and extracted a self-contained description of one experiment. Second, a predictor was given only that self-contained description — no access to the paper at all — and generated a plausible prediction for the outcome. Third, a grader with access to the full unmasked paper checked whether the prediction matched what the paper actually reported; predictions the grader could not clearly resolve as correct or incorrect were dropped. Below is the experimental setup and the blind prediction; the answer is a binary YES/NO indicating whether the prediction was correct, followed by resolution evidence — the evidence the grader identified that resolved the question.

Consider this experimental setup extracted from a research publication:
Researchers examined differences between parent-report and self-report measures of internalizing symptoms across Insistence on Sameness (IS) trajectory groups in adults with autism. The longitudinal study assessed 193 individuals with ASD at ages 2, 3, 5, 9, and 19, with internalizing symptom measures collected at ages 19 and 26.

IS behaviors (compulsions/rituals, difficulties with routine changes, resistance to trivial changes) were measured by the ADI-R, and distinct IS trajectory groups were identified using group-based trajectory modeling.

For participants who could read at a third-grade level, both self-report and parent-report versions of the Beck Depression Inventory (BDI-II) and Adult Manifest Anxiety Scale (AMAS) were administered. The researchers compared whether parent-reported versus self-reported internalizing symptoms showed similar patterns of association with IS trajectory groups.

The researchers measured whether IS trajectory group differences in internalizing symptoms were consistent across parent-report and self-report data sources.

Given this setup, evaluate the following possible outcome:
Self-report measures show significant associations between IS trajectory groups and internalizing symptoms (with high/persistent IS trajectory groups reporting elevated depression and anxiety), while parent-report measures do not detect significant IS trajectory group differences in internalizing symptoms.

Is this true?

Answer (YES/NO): NO